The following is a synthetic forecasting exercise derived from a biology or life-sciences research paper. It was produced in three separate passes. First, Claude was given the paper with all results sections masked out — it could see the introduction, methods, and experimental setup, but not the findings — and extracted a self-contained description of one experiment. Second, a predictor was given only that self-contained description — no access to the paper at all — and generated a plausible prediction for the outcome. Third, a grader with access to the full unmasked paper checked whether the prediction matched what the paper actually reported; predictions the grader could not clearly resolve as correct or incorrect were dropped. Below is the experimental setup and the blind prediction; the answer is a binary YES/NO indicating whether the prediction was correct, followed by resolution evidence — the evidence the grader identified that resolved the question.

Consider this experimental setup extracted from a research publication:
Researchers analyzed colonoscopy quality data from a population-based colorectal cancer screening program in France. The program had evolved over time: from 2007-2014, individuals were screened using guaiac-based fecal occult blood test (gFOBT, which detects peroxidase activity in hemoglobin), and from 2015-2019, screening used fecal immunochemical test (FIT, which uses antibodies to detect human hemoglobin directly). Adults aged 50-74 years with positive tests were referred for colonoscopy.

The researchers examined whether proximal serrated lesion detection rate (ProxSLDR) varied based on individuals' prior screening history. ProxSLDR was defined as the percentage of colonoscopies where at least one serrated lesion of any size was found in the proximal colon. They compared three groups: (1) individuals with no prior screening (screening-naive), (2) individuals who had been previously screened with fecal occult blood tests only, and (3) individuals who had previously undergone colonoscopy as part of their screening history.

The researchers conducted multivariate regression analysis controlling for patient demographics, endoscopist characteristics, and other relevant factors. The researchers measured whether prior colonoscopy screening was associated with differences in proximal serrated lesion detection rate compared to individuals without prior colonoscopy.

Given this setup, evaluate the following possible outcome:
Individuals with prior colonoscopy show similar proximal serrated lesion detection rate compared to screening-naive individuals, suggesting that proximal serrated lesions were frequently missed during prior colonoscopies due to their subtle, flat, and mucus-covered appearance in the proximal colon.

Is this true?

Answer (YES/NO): NO